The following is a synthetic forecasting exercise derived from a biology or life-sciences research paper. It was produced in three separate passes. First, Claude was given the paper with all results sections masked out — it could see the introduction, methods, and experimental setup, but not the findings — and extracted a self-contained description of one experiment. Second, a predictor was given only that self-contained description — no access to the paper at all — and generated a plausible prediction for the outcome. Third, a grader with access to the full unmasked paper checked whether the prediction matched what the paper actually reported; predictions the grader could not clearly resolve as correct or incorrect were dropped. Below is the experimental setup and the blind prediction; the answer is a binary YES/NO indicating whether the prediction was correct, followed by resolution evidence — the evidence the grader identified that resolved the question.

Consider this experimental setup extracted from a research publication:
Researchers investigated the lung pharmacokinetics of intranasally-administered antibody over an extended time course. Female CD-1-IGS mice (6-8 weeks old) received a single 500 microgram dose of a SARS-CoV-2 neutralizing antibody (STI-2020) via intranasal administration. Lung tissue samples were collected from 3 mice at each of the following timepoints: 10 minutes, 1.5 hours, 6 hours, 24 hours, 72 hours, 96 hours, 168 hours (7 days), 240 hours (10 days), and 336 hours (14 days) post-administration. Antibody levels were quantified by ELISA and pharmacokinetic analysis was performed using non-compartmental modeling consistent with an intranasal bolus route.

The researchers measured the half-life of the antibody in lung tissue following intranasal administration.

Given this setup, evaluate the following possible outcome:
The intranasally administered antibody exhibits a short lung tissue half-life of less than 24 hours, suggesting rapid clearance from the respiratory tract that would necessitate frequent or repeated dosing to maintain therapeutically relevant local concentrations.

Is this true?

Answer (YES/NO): NO